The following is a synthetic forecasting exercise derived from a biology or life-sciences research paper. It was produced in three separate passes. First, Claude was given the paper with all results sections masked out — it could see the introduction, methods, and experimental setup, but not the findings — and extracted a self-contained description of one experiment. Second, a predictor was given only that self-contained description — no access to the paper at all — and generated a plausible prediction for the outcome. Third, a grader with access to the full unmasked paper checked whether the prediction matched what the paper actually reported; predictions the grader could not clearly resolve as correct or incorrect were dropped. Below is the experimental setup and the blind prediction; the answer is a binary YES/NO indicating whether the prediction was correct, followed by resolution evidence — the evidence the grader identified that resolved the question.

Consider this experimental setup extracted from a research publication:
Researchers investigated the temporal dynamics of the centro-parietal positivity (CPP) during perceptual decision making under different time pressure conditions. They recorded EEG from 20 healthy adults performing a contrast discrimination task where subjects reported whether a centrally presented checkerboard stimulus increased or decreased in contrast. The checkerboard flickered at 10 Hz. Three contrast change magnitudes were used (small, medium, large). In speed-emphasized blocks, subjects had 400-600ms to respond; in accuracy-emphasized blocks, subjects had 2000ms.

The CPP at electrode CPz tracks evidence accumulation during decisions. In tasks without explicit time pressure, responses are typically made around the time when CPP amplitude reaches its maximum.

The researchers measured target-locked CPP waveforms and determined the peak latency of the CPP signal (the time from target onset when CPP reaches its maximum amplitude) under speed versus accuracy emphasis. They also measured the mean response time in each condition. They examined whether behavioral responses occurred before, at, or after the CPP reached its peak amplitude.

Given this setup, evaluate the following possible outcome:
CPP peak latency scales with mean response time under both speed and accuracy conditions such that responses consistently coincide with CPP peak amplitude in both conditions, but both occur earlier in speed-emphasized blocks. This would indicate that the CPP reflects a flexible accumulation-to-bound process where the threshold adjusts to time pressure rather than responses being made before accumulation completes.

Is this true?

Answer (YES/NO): NO